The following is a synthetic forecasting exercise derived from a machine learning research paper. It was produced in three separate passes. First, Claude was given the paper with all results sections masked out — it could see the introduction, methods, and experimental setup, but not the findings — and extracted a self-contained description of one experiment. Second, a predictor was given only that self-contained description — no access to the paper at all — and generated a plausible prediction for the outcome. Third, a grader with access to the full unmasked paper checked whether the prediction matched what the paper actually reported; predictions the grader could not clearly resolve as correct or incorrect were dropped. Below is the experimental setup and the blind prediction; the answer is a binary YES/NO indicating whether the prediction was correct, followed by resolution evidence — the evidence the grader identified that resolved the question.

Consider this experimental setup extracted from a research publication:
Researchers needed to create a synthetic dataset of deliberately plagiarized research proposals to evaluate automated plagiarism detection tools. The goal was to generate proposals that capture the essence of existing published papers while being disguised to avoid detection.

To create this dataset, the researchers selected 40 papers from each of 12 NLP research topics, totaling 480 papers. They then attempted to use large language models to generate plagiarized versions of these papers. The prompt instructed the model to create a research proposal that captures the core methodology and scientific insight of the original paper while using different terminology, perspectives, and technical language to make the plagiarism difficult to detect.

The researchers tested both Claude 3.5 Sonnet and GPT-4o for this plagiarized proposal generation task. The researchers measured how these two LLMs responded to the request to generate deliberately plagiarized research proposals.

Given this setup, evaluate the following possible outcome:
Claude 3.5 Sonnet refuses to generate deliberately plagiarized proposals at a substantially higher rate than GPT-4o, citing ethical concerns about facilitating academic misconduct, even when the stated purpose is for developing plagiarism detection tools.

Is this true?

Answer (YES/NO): YES